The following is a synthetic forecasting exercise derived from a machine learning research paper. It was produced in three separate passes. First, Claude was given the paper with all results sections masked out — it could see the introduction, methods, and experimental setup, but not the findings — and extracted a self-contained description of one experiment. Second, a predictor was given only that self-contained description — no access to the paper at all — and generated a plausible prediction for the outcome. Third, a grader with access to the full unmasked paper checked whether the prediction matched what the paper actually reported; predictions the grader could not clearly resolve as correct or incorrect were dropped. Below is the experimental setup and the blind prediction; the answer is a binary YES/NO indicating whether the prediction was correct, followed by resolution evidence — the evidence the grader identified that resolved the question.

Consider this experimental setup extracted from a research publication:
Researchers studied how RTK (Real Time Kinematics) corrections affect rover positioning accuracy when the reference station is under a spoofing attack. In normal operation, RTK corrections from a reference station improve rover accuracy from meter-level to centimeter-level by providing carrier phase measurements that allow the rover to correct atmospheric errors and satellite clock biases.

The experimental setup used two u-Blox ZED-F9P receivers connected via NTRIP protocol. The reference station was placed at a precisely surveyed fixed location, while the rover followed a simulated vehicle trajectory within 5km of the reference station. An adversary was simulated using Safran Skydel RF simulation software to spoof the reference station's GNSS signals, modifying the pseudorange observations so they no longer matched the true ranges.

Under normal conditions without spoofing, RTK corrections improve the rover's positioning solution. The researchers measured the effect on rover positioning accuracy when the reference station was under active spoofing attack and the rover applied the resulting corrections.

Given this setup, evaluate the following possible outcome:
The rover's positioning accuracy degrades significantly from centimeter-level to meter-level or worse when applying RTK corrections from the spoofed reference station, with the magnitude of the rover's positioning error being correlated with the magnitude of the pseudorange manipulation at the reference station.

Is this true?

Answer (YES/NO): NO